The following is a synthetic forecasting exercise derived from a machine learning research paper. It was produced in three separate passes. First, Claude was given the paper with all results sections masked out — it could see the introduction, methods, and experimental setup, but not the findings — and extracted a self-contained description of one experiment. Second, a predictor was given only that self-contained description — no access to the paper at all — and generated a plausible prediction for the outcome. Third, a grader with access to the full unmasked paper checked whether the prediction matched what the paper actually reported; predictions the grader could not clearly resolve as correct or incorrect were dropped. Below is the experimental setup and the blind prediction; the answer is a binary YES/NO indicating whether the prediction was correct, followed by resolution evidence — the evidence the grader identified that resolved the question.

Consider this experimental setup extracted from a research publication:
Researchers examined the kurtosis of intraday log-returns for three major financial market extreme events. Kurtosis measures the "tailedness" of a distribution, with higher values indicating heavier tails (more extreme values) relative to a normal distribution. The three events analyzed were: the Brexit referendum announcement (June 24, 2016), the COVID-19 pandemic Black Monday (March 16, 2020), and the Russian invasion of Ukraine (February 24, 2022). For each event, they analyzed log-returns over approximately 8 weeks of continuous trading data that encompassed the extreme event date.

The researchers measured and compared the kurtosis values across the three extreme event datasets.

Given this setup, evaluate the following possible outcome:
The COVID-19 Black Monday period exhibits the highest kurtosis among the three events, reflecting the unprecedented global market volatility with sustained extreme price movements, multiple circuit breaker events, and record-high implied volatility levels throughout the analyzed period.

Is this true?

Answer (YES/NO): NO